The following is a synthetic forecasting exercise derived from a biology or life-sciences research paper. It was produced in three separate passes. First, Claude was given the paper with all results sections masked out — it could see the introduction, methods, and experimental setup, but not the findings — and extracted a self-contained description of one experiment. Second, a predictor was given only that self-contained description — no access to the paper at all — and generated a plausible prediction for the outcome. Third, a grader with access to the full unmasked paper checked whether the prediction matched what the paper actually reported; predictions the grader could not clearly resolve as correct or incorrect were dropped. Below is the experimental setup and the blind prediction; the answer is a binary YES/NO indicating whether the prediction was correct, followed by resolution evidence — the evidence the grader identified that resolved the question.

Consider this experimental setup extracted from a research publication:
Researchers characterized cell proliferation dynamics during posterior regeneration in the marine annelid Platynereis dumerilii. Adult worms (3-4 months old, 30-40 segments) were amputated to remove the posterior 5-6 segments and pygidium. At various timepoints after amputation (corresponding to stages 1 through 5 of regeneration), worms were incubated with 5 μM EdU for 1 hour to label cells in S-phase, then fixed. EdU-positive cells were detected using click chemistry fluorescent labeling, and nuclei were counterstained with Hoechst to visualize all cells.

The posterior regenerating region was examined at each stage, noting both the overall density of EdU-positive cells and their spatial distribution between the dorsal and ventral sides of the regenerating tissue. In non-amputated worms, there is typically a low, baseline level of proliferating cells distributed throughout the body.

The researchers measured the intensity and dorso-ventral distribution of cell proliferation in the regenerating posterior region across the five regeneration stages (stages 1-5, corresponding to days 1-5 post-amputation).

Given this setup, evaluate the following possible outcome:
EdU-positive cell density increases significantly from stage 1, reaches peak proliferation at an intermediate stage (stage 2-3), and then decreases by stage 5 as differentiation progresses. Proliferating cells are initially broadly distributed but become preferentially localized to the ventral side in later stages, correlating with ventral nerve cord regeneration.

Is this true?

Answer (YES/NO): NO